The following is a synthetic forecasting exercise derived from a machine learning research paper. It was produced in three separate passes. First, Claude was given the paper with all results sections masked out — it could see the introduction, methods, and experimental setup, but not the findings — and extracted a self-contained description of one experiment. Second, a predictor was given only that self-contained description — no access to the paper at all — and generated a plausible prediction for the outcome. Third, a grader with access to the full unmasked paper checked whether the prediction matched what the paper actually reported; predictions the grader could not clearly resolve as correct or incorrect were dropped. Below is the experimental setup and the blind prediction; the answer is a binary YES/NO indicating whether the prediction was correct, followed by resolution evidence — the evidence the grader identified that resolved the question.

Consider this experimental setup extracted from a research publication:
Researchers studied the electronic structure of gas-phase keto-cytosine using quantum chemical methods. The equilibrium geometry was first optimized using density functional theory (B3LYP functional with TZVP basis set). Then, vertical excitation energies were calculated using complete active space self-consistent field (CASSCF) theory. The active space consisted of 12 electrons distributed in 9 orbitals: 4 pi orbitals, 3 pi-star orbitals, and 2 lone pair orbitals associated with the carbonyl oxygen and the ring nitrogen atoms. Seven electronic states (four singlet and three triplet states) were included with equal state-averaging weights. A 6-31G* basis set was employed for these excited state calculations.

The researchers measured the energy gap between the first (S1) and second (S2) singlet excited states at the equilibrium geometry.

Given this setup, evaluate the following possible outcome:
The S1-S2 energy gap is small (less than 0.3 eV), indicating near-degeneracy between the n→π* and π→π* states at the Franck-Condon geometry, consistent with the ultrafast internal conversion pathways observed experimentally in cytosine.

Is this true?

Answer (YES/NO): YES